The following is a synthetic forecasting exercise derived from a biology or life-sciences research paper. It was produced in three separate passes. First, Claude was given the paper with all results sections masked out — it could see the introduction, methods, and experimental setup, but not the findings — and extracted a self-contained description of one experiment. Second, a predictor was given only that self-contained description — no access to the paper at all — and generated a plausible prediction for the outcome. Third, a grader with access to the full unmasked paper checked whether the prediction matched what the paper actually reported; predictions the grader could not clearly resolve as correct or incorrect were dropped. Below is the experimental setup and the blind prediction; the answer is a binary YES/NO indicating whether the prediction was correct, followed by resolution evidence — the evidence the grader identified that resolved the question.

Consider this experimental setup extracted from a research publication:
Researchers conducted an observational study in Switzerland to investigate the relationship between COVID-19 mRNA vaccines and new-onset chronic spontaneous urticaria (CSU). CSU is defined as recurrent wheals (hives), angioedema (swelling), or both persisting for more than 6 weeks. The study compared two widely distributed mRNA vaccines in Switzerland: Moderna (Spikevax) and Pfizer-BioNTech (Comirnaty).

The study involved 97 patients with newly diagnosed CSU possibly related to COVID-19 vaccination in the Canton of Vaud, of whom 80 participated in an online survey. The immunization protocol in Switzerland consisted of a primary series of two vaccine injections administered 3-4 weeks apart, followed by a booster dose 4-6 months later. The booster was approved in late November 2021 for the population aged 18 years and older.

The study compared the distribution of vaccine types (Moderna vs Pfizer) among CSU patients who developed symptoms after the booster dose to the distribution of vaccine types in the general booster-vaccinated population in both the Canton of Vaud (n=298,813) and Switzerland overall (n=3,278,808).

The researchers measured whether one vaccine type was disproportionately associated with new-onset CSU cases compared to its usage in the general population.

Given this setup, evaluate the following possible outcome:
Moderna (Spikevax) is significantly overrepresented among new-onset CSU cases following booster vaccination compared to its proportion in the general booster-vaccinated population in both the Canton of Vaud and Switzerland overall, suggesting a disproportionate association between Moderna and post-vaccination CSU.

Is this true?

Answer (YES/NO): YES